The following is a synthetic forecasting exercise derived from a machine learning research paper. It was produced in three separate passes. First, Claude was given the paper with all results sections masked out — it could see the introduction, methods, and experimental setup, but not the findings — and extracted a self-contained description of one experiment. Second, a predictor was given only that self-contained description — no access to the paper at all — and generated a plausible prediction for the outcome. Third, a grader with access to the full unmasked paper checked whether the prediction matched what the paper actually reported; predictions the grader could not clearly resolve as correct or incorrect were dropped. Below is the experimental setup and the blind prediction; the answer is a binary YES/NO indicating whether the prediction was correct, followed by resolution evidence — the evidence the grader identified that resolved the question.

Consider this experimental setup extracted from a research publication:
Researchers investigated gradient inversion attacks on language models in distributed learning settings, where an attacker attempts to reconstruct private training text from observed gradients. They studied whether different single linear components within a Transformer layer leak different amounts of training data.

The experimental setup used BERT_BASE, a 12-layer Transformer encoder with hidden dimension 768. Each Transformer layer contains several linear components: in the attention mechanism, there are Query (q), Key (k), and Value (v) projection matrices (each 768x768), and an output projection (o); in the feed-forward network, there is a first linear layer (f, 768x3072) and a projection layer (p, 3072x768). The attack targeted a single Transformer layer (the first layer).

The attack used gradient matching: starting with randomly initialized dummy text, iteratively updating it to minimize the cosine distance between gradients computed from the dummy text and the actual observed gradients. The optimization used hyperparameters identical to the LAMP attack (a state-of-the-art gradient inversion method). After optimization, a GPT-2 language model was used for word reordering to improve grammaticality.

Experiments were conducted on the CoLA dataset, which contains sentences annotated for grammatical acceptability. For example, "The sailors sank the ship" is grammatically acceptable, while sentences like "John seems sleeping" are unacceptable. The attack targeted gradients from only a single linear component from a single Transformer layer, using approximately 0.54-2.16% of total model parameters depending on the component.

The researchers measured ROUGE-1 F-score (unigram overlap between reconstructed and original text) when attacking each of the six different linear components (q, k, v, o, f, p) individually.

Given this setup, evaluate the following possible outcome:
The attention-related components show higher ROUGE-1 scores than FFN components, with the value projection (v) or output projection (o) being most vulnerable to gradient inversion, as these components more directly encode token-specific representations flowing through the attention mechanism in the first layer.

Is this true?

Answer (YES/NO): NO